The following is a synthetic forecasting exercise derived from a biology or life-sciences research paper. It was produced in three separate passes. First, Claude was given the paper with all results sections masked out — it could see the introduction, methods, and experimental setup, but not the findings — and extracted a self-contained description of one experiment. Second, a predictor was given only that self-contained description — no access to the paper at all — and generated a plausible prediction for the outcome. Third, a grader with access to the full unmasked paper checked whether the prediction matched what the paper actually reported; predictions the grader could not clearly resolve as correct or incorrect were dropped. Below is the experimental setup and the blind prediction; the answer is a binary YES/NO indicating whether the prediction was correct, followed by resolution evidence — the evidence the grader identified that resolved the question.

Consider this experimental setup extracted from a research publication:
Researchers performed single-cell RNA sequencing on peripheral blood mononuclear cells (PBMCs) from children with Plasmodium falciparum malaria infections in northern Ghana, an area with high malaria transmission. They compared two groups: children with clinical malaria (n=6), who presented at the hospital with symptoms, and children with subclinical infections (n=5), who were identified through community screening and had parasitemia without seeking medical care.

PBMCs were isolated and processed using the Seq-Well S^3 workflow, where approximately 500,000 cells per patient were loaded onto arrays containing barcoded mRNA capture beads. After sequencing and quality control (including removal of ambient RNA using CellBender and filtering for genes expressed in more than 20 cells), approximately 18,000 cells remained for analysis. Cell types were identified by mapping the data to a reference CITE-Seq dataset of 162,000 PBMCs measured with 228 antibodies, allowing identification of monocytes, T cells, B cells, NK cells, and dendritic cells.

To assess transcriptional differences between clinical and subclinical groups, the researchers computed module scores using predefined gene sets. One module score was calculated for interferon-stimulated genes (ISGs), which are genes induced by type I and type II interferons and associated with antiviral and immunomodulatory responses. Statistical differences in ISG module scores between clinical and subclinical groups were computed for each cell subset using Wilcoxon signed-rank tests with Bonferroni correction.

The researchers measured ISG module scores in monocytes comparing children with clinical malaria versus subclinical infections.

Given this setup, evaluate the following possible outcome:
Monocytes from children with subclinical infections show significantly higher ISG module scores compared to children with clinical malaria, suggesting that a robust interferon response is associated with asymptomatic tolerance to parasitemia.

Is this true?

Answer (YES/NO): NO